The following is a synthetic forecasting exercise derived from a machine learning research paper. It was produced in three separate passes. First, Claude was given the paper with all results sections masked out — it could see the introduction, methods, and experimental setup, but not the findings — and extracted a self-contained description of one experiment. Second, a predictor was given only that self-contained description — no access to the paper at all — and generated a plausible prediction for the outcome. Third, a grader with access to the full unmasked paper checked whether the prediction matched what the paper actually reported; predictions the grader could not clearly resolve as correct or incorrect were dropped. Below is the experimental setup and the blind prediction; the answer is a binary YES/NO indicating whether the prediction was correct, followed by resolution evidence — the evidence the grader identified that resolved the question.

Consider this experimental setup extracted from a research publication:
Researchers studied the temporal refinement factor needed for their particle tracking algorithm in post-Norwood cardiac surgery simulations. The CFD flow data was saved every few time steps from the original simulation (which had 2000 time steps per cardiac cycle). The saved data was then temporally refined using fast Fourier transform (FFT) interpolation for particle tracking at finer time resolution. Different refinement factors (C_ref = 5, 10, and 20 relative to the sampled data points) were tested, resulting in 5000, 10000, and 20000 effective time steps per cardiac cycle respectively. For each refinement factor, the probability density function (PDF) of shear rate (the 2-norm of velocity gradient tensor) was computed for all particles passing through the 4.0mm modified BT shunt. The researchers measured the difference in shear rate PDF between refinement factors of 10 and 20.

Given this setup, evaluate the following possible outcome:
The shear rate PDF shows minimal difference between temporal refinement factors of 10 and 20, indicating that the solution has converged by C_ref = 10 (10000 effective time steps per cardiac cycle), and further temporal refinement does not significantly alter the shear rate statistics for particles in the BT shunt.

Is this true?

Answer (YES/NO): YES